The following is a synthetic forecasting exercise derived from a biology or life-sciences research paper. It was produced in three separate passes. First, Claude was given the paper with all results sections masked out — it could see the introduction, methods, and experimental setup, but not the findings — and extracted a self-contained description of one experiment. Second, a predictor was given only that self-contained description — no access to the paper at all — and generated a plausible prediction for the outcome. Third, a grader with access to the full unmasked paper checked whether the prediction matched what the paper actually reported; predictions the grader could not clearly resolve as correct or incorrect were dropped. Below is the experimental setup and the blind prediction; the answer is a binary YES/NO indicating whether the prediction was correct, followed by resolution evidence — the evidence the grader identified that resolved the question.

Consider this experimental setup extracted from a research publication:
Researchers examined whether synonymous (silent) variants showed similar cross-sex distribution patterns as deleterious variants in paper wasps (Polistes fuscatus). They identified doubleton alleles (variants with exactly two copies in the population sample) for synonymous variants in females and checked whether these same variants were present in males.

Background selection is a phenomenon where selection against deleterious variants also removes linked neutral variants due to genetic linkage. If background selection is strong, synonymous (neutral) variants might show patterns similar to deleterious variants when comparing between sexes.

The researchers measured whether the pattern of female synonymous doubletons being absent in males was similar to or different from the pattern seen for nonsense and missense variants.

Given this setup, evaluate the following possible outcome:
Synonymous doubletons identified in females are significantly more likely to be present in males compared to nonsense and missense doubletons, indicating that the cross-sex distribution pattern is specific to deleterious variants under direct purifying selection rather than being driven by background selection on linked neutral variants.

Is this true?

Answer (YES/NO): NO